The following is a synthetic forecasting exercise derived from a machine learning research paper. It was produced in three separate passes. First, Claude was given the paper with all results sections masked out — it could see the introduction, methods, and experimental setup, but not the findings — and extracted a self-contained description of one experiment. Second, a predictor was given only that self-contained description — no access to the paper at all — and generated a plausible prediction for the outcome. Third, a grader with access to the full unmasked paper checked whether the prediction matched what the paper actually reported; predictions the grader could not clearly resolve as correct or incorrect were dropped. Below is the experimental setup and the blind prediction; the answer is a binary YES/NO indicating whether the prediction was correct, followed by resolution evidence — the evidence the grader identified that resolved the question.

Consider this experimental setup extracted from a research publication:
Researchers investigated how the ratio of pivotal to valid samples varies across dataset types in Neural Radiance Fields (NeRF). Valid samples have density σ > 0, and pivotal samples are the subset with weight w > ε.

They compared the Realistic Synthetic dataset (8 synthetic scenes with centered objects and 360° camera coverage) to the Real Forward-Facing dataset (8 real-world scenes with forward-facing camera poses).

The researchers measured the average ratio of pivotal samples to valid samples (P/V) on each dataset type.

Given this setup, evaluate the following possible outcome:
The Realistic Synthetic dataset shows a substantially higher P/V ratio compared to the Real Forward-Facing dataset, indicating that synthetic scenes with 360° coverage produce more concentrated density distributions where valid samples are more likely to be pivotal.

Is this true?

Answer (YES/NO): NO